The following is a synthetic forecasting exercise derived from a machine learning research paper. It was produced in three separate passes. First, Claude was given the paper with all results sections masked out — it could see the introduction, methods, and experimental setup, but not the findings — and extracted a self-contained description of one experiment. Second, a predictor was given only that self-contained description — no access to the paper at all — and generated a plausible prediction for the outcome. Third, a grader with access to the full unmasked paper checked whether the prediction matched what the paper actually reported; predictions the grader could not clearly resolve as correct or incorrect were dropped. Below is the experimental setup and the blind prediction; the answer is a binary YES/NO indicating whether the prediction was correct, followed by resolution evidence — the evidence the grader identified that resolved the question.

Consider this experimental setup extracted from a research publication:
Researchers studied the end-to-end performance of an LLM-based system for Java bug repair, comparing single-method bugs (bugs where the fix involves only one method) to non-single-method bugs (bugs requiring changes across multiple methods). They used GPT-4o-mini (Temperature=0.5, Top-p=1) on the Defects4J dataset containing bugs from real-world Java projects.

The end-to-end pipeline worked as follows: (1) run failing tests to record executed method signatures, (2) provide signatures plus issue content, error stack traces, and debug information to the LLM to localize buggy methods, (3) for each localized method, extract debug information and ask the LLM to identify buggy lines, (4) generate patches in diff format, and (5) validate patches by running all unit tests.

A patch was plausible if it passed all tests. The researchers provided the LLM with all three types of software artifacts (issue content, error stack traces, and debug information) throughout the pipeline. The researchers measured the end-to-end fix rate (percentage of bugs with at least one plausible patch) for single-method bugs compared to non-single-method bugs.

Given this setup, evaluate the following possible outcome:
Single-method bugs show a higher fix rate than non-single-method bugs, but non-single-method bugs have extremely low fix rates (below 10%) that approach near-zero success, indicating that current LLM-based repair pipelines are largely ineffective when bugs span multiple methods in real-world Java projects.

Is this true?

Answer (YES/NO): NO